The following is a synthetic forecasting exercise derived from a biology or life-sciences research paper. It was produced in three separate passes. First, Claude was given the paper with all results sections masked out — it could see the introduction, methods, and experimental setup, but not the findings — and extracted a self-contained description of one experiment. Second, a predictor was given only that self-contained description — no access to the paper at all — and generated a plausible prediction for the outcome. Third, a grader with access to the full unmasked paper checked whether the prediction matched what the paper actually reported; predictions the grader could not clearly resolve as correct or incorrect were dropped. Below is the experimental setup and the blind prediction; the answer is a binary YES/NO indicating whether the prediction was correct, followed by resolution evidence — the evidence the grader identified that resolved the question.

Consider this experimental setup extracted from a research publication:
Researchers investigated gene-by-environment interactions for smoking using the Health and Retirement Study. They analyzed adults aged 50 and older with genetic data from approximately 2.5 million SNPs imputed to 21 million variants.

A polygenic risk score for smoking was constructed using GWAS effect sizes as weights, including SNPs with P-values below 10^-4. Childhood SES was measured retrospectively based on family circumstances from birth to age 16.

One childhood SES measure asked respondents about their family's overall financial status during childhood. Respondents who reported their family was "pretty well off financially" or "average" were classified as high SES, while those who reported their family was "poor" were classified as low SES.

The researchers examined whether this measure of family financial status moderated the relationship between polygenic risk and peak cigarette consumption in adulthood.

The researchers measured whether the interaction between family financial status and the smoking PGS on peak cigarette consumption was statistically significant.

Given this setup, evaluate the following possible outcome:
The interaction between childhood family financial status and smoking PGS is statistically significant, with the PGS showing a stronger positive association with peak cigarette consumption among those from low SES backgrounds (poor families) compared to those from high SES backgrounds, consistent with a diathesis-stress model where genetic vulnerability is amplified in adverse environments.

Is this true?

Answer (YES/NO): YES